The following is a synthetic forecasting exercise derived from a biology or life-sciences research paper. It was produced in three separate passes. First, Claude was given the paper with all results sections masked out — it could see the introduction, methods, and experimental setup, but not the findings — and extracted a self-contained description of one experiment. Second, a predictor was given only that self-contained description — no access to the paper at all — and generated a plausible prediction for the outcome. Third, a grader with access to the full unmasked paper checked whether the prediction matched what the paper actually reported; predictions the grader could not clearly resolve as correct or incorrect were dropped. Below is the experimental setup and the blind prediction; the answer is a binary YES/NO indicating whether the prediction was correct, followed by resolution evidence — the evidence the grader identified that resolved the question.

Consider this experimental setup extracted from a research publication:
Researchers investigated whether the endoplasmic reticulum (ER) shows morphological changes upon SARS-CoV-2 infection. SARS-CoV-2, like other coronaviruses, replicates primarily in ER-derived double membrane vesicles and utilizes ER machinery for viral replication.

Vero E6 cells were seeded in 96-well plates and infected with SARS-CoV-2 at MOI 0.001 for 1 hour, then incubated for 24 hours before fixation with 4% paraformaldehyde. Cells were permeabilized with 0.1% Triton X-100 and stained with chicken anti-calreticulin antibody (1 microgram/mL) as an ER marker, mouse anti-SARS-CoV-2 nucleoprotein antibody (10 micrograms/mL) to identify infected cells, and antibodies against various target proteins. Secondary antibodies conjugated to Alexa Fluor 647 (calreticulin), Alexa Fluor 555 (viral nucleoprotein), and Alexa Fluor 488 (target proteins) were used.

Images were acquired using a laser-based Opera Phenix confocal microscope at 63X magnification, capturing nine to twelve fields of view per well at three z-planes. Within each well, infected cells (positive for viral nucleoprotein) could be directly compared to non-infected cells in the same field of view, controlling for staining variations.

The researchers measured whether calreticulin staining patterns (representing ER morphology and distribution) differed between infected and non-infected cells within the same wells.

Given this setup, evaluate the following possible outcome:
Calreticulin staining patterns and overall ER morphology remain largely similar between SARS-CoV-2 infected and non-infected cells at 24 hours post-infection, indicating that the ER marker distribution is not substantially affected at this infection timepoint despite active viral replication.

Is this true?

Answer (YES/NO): NO